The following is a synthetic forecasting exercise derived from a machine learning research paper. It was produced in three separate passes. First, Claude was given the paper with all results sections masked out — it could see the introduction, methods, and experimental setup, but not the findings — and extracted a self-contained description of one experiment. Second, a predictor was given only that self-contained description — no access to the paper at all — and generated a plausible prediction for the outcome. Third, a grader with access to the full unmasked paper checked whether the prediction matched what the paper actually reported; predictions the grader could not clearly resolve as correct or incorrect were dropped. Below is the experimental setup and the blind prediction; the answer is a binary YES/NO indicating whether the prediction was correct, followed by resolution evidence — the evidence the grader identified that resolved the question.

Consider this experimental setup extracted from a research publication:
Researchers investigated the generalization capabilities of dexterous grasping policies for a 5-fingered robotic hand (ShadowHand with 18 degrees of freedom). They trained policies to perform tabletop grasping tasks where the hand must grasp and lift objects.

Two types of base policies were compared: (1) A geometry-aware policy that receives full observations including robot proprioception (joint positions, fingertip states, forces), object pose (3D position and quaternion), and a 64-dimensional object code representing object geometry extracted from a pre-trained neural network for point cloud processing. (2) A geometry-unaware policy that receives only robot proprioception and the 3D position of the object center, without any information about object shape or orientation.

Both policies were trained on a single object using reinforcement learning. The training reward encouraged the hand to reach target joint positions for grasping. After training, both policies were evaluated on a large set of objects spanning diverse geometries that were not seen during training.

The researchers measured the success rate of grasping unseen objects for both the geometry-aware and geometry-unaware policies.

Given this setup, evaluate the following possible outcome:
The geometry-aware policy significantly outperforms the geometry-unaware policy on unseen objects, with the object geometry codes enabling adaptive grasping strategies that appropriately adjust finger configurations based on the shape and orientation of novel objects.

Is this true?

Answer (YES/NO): NO